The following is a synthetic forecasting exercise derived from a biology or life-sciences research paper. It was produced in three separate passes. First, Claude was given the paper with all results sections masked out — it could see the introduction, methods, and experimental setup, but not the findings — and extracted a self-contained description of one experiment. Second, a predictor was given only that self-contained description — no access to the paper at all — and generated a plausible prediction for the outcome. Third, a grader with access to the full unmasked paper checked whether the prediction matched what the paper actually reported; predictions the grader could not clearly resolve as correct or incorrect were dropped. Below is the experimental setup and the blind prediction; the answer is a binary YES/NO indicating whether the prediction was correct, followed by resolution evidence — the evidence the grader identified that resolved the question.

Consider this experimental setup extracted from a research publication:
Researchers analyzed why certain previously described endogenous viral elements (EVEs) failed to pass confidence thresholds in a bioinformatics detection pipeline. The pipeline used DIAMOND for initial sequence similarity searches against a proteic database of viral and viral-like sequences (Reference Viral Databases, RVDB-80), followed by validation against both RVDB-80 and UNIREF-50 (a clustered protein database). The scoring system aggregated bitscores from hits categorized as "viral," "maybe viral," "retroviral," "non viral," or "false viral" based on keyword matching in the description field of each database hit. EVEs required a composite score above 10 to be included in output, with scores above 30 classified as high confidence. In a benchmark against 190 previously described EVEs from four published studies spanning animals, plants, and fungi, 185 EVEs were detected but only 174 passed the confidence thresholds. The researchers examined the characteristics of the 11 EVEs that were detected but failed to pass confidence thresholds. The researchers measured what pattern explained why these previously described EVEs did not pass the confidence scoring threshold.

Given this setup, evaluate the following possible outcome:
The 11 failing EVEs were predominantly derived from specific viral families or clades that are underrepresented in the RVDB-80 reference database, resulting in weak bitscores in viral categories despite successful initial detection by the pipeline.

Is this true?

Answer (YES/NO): NO